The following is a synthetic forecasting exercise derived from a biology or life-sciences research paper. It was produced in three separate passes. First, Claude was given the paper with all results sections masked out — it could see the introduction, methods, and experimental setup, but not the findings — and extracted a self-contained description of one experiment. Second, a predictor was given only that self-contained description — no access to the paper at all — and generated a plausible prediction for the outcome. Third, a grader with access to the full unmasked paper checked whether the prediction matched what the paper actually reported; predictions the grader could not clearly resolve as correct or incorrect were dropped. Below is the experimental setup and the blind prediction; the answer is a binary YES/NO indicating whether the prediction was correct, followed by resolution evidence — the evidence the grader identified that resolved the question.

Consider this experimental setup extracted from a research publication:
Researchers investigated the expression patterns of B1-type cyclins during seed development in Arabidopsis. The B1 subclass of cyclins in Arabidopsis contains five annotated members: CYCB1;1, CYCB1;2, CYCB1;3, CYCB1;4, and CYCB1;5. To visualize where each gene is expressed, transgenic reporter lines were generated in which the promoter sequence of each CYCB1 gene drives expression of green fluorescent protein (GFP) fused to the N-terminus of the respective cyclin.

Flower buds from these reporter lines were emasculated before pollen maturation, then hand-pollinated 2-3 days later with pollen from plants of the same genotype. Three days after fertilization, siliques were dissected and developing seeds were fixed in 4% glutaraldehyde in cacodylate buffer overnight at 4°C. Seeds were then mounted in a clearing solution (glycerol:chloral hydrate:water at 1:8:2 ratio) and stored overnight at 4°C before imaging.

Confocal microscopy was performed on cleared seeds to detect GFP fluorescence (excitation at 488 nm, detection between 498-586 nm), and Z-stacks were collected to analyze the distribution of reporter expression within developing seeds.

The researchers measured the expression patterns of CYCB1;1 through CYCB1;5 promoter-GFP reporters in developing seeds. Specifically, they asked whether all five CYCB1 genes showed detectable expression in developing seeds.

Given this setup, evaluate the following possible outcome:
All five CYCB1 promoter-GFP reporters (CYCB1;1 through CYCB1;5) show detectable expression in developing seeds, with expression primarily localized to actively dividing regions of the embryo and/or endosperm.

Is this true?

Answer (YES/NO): NO